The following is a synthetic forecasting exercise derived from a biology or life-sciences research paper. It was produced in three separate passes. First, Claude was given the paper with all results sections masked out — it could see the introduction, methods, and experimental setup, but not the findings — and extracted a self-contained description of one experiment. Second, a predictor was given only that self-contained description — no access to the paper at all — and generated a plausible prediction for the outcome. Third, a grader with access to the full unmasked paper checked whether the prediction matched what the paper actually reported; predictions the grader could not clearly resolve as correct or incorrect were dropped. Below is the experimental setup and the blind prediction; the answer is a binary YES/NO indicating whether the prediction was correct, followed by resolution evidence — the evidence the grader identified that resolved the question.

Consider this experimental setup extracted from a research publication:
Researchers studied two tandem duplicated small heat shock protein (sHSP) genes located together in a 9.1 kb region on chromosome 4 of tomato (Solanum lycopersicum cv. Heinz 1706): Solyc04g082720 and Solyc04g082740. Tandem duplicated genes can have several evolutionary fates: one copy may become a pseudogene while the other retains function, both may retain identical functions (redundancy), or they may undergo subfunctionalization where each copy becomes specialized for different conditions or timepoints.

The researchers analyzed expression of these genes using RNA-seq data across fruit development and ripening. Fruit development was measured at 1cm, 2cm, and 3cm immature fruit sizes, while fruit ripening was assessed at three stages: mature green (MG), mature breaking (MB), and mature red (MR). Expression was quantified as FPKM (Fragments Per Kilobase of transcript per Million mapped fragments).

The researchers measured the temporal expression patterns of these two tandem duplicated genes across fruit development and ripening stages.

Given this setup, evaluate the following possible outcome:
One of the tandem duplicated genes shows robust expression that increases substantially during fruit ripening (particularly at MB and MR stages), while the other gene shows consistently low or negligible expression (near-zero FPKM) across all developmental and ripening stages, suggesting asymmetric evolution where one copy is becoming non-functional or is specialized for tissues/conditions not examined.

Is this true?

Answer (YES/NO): NO